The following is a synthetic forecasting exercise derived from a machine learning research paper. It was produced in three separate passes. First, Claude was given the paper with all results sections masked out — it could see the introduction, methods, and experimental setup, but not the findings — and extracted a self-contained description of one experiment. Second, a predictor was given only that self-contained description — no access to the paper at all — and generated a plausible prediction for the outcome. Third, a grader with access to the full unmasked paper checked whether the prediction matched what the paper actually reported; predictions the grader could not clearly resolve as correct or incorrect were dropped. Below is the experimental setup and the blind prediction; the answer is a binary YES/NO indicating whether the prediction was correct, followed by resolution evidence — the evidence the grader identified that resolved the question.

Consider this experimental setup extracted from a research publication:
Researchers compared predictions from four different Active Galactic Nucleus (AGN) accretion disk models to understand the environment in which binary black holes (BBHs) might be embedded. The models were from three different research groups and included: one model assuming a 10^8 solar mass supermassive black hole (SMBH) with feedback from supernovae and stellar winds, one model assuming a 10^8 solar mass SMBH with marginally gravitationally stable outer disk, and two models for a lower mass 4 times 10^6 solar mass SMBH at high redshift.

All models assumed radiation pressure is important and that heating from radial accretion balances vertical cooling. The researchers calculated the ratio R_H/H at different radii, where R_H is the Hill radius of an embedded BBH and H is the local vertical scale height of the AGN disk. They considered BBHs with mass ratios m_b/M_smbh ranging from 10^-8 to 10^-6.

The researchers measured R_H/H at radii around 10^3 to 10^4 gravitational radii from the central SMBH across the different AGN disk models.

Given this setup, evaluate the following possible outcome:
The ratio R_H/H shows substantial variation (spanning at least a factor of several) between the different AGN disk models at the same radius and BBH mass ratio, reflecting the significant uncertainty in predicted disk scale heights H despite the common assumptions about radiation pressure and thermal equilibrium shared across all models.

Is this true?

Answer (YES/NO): YES